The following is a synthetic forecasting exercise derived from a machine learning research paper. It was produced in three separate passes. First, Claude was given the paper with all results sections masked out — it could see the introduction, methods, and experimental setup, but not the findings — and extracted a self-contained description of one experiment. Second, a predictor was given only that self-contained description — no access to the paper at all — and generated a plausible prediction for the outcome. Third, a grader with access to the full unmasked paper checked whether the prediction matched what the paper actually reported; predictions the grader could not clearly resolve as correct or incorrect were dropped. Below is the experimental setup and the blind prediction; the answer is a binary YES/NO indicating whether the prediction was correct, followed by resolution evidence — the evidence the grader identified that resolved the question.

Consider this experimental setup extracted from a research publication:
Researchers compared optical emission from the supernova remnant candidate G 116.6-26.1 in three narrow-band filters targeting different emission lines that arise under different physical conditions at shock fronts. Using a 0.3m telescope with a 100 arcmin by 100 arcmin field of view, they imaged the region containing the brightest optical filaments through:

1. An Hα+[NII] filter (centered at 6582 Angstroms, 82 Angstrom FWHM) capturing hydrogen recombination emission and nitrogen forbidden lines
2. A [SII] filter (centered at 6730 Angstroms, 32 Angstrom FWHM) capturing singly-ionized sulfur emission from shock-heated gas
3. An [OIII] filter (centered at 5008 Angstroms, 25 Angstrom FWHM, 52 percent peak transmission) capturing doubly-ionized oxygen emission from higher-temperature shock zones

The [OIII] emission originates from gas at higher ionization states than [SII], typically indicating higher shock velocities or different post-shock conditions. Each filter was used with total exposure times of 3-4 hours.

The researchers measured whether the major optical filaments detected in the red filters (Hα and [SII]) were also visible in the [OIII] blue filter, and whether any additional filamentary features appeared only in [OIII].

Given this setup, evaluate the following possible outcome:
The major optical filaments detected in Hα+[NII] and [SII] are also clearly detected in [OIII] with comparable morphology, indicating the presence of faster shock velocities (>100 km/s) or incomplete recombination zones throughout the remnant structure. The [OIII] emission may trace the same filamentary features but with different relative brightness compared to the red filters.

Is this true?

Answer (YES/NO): NO